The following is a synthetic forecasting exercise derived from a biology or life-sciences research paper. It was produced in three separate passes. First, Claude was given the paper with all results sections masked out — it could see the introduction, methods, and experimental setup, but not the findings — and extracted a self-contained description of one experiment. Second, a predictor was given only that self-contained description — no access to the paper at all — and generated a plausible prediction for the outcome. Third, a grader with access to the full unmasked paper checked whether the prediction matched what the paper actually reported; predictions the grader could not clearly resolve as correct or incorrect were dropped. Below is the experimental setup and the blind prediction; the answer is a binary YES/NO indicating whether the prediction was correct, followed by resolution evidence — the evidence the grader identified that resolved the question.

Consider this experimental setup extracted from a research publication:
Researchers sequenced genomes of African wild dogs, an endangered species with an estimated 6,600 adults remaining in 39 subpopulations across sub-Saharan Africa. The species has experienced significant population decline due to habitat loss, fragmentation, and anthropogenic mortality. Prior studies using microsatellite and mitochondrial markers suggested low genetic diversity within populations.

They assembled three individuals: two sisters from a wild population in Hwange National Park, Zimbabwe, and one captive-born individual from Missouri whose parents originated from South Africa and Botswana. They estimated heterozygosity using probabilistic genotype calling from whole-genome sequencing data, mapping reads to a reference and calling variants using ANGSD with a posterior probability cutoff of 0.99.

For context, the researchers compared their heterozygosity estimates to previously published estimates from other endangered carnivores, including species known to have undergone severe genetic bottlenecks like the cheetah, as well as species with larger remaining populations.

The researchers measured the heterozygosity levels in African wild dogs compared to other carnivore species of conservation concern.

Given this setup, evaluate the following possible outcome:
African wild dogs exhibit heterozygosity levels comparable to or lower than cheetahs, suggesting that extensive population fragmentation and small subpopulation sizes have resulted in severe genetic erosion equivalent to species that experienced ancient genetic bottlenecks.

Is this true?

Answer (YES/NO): NO